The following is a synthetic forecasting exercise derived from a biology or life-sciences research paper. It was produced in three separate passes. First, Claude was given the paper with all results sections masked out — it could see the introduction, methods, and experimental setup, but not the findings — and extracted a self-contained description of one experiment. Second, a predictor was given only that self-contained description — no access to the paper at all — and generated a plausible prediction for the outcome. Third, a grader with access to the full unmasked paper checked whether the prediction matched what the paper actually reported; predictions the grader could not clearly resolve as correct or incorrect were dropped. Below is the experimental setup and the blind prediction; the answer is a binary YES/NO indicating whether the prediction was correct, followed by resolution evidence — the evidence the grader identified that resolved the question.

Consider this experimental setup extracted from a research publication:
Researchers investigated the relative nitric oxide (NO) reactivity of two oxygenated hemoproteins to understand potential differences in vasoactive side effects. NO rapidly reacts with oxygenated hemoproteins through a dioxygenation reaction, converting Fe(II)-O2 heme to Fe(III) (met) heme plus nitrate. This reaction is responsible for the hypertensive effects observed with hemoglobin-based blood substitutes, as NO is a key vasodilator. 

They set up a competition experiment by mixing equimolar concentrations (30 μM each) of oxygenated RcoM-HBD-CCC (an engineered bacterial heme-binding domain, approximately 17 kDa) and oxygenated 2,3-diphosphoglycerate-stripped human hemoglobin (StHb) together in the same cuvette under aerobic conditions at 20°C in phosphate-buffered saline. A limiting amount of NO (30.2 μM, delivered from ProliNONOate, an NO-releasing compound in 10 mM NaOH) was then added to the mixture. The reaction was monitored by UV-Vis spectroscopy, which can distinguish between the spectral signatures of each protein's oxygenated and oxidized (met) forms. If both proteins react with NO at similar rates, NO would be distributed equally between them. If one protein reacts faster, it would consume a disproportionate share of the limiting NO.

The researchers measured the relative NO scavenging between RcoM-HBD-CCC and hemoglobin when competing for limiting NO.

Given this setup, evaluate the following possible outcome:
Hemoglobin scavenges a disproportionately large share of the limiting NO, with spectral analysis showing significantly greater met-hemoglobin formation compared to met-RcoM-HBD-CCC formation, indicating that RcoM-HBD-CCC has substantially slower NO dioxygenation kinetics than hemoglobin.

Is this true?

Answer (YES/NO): YES